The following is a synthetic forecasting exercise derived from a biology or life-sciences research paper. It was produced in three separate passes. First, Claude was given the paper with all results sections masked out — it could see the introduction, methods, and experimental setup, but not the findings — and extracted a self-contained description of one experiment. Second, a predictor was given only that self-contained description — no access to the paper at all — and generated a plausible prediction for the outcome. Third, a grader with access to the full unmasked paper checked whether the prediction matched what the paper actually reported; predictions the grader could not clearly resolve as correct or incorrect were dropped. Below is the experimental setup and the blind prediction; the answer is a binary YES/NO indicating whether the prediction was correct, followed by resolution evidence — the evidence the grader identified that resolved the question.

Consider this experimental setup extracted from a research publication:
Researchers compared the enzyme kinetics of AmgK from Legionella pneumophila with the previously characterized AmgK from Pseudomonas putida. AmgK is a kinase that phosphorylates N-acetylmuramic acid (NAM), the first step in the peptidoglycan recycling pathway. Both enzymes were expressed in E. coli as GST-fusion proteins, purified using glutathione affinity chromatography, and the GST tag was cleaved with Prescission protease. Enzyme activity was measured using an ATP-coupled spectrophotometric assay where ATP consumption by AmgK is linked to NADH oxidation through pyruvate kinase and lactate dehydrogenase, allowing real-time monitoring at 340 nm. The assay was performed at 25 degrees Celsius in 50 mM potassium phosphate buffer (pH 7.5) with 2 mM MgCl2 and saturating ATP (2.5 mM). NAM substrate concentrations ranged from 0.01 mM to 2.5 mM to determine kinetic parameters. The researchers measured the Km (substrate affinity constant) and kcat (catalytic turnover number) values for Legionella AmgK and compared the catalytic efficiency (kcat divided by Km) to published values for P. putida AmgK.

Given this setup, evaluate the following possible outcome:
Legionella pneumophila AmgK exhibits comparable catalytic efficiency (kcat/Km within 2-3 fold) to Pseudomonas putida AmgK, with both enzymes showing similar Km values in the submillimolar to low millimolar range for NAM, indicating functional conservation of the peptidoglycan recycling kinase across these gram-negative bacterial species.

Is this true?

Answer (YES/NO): NO